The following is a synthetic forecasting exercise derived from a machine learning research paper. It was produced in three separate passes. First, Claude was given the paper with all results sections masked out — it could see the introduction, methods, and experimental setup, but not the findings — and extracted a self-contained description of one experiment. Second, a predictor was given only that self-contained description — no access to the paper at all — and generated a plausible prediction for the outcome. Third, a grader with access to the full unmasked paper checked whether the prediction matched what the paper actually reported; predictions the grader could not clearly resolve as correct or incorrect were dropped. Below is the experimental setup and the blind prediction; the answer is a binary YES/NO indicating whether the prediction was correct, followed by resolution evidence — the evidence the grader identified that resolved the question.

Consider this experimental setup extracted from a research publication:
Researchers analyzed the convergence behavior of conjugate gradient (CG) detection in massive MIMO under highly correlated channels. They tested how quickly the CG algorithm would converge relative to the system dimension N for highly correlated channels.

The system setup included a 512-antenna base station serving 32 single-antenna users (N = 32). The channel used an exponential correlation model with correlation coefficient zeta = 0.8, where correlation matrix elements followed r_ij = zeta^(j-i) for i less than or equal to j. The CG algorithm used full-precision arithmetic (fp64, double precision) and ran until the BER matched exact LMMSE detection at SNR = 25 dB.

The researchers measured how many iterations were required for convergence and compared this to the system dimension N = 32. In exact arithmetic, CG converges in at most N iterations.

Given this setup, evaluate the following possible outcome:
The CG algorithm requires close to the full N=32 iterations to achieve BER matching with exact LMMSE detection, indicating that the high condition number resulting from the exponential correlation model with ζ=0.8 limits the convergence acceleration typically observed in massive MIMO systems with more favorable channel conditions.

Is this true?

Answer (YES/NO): NO